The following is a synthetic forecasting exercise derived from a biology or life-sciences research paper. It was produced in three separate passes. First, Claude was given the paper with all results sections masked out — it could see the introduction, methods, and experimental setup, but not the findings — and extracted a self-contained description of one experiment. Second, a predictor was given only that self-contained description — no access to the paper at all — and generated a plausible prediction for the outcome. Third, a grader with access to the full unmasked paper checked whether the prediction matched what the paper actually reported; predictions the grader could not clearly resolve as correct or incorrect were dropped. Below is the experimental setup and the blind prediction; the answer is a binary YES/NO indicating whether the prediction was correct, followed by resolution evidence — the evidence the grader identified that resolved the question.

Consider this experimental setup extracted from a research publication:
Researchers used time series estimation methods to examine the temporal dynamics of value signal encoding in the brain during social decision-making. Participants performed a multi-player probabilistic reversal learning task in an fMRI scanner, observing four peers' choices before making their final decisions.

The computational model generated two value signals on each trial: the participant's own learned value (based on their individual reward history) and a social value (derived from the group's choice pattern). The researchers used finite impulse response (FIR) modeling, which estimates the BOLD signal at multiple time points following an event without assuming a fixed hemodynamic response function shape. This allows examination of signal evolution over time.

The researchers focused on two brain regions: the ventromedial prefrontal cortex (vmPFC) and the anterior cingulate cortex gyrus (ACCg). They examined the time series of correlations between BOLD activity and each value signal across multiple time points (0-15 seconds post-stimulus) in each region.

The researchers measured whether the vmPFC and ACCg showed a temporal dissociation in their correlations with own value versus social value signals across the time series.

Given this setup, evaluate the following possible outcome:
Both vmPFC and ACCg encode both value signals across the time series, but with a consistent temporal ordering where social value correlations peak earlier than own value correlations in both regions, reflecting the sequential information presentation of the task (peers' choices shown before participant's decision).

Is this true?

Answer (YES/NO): NO